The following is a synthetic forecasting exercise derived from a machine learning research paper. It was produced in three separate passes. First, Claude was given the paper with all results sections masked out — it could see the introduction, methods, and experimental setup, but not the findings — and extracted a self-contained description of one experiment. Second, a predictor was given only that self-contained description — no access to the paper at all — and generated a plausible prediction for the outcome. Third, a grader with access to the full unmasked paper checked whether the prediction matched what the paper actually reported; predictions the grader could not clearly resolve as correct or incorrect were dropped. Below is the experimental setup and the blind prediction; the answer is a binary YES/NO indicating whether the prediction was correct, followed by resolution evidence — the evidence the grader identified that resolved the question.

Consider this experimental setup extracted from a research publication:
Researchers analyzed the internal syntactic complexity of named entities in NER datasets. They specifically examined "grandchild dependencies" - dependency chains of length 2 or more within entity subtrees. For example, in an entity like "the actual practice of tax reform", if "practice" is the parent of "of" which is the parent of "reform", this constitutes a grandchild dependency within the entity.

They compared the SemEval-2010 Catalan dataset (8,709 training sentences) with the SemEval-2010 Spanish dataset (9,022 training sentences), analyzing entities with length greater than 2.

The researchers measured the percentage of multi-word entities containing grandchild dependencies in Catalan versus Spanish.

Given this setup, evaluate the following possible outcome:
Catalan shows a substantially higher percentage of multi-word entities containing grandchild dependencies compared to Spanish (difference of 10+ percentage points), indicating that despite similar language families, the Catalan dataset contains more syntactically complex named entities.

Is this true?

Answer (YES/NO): NO